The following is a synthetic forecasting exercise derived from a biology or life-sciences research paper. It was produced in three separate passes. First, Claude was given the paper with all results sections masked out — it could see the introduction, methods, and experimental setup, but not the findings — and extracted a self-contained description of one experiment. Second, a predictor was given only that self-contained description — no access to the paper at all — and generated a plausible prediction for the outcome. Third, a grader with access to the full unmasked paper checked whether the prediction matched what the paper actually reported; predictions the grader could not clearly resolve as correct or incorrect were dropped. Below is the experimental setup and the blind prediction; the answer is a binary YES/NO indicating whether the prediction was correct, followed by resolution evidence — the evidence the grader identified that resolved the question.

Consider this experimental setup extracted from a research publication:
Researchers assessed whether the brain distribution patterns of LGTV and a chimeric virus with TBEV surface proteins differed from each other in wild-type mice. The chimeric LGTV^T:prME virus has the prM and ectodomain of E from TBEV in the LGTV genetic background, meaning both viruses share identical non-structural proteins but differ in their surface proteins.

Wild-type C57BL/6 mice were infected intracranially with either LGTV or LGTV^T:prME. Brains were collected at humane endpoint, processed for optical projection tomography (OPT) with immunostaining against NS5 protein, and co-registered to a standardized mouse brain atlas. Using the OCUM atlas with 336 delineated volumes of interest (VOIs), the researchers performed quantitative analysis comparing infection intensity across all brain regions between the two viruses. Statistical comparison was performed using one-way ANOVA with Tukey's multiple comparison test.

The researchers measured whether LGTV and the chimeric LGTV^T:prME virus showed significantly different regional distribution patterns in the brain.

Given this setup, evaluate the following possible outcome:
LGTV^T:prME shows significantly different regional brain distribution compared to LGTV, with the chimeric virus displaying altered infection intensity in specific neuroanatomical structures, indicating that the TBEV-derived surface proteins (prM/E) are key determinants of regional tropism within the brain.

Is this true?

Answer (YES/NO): NO